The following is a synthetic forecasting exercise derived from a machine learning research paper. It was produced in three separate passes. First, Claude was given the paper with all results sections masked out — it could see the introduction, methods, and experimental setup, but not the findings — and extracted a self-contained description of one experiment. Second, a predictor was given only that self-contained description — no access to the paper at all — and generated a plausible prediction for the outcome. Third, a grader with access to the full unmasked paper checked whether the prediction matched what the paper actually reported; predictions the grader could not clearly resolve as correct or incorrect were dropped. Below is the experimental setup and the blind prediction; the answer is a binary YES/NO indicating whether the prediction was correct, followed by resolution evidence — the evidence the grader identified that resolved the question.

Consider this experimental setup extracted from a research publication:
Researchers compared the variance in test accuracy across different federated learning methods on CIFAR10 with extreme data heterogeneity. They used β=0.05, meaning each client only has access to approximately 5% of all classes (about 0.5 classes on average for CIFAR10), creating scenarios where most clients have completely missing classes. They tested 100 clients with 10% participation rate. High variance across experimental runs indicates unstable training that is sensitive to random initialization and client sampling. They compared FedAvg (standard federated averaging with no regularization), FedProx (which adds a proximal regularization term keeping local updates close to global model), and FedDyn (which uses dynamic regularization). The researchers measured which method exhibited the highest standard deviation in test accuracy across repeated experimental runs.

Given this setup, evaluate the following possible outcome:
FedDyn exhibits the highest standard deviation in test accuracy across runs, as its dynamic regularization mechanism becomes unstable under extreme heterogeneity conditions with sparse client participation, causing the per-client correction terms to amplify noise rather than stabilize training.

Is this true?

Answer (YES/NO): NO